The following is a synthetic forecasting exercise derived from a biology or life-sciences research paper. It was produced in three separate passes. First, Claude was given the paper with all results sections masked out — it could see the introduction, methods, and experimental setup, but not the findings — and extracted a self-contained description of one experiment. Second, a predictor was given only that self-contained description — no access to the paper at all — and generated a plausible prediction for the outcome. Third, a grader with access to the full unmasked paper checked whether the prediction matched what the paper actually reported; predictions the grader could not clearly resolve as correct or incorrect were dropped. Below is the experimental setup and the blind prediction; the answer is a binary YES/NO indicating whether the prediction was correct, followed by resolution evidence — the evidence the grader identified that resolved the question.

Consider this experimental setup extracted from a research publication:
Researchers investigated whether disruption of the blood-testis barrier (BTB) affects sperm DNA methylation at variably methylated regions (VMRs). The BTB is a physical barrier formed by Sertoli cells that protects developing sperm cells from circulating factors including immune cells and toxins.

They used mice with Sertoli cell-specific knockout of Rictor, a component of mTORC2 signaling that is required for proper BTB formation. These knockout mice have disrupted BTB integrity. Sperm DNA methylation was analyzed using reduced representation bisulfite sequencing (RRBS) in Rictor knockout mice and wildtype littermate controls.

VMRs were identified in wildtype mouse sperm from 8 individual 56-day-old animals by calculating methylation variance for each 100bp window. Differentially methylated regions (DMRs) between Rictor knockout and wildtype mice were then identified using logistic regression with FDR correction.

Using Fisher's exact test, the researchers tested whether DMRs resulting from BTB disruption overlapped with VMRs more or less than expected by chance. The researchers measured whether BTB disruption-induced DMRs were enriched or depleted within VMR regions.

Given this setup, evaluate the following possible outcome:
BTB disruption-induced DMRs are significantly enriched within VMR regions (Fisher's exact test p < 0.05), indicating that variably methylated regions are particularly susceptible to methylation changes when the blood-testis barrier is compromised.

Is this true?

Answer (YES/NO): YES